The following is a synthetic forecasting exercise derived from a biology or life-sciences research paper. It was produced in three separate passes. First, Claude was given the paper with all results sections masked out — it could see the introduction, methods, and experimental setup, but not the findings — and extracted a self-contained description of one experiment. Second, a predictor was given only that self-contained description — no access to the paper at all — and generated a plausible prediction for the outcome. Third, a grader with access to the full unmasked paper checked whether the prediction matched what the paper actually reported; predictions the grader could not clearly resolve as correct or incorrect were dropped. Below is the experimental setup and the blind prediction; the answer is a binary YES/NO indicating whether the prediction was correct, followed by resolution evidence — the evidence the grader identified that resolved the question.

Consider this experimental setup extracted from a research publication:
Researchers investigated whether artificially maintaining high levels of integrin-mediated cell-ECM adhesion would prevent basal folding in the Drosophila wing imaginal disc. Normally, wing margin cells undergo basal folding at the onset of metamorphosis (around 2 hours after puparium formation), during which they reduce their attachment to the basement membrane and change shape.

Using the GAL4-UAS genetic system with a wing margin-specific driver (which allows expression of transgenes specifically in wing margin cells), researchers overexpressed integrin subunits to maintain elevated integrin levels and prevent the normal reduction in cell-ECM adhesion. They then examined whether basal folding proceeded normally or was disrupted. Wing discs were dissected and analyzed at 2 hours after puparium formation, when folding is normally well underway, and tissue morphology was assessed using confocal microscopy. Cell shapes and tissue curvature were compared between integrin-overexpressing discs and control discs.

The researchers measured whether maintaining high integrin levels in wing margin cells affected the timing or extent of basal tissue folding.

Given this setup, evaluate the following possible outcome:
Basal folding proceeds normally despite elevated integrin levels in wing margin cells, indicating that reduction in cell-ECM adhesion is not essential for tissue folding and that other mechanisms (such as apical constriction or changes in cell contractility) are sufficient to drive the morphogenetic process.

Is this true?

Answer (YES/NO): NO